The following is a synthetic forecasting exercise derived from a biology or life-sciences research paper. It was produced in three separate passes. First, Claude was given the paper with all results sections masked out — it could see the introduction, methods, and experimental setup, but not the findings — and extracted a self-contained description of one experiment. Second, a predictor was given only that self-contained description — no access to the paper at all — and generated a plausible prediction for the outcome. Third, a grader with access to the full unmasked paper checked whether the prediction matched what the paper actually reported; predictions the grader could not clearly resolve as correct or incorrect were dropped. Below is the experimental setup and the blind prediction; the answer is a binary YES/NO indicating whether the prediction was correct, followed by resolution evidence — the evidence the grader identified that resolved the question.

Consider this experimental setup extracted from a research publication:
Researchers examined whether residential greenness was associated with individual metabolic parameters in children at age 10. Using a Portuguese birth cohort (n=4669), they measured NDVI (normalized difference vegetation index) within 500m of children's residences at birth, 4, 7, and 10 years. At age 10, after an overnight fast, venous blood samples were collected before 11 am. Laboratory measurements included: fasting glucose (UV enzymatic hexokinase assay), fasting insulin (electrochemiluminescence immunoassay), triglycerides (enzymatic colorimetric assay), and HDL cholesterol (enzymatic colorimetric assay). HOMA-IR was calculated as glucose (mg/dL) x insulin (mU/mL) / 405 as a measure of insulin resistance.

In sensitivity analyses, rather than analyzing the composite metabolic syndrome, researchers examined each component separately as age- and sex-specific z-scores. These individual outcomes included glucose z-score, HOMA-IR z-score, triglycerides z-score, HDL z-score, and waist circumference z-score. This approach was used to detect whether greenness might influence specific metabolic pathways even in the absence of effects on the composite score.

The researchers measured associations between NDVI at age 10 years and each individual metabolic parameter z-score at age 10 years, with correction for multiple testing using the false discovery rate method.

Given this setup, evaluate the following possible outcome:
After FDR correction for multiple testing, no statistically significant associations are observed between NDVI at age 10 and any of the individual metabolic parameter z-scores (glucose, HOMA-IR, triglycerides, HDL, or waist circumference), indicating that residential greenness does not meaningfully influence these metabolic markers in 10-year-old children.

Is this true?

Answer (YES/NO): YES